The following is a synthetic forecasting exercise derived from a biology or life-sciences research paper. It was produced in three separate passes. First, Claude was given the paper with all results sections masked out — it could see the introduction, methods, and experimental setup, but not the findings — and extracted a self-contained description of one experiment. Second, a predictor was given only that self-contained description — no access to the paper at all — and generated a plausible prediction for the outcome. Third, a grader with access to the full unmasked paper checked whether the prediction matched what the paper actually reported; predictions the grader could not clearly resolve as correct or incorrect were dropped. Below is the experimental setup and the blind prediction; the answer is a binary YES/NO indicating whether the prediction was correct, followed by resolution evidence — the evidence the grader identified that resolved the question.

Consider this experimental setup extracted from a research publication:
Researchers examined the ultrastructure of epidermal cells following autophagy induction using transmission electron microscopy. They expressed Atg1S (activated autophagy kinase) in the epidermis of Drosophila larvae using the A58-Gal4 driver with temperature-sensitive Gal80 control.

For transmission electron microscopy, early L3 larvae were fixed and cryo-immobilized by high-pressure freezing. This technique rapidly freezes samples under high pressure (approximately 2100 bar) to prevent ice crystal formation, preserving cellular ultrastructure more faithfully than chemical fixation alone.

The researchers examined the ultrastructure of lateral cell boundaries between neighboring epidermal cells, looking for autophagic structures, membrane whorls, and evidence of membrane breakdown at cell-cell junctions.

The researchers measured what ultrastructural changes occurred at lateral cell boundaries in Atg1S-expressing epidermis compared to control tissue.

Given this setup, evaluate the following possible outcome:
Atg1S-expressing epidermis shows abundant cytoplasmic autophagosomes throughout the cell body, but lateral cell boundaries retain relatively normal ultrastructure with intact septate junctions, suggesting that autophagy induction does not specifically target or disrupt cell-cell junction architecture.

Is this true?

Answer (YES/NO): NO